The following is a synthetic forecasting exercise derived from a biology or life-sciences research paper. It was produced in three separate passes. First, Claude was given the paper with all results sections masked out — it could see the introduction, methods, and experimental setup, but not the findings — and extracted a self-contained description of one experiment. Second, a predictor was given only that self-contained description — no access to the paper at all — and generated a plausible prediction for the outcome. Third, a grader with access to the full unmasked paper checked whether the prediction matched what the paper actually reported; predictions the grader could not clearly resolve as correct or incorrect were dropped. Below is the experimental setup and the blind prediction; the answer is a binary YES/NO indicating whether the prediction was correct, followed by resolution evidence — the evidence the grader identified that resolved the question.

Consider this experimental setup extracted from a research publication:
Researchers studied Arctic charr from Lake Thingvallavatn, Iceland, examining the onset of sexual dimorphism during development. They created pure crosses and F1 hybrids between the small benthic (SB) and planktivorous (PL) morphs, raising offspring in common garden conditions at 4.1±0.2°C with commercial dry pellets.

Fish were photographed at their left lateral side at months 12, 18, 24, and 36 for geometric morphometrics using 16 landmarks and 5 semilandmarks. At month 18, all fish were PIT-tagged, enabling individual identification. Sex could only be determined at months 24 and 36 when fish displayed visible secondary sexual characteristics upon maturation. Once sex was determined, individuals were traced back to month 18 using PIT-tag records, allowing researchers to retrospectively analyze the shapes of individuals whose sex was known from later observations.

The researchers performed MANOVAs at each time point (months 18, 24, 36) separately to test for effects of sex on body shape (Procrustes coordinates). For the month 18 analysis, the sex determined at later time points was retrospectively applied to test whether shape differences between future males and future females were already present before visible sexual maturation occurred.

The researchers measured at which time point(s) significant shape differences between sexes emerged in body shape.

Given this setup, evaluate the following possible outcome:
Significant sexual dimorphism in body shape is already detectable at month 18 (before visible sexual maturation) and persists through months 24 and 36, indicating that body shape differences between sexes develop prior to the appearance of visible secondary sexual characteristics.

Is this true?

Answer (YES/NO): YES